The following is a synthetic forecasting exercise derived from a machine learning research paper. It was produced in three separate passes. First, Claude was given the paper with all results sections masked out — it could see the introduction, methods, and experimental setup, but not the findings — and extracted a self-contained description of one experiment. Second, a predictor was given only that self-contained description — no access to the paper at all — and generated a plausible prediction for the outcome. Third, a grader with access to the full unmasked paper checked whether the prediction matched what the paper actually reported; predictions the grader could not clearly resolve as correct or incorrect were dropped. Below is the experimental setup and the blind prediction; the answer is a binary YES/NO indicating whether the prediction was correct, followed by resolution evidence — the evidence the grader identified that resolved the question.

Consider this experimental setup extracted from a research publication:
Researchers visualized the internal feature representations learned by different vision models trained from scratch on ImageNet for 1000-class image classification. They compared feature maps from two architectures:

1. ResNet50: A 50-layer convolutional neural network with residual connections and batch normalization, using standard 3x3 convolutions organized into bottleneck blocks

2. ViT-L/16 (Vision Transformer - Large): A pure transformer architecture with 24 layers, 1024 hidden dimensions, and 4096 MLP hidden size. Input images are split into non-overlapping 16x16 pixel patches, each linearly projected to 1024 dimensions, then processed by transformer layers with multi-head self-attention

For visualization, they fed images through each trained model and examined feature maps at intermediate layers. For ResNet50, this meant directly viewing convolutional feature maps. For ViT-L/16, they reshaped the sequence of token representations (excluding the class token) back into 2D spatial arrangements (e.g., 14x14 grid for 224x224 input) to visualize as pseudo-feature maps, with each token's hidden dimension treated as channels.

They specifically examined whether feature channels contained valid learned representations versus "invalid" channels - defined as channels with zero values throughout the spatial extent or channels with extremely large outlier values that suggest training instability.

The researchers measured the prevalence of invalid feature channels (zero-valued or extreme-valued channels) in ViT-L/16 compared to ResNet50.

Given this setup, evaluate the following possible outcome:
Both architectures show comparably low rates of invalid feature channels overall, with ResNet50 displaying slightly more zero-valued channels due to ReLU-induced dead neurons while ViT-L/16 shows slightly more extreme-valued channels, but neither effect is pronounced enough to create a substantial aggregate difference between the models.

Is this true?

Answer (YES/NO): NO